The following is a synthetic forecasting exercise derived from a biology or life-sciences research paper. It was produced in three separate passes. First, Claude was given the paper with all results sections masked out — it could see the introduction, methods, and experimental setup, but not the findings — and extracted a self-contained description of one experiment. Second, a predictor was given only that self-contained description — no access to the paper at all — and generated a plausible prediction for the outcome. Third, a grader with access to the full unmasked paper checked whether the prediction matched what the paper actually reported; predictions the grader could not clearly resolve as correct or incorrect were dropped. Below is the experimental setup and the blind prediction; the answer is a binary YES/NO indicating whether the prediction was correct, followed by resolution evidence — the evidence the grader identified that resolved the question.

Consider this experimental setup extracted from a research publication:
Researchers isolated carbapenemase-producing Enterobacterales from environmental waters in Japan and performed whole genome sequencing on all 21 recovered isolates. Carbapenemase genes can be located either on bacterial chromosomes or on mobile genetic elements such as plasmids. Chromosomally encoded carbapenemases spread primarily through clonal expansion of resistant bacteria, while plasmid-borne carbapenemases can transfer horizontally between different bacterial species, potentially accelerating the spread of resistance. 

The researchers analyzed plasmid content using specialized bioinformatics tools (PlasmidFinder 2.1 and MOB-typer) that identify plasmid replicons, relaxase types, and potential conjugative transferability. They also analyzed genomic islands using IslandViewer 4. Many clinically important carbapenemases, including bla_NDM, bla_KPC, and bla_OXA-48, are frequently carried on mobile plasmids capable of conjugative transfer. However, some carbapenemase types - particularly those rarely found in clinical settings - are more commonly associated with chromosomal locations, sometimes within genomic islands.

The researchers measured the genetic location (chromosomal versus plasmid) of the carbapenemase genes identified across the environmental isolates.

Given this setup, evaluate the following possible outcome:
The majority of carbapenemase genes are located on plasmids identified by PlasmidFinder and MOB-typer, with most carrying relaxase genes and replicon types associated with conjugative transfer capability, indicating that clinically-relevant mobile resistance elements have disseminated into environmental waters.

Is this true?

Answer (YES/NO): NO